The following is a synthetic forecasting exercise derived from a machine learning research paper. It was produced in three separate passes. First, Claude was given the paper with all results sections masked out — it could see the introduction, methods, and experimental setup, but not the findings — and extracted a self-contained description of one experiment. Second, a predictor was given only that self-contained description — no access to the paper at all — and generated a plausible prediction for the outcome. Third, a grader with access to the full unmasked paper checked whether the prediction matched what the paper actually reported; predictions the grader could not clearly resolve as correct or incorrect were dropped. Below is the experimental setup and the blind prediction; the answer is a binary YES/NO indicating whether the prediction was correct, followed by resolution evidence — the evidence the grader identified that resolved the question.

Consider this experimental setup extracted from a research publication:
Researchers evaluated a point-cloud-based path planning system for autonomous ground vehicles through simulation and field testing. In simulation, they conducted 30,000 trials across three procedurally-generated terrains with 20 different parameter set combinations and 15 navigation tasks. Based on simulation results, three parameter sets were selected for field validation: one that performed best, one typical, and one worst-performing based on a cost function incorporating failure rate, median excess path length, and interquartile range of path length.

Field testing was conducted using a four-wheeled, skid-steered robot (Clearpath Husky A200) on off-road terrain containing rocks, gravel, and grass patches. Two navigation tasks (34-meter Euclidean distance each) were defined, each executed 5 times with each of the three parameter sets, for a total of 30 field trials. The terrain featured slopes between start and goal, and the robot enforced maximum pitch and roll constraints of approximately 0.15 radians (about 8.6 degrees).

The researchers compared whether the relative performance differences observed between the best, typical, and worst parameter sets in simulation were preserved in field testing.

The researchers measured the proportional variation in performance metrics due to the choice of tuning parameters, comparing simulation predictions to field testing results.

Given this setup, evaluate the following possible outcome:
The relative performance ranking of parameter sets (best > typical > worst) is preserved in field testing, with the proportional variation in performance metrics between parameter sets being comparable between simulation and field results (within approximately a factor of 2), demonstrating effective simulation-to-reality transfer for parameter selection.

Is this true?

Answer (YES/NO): YES